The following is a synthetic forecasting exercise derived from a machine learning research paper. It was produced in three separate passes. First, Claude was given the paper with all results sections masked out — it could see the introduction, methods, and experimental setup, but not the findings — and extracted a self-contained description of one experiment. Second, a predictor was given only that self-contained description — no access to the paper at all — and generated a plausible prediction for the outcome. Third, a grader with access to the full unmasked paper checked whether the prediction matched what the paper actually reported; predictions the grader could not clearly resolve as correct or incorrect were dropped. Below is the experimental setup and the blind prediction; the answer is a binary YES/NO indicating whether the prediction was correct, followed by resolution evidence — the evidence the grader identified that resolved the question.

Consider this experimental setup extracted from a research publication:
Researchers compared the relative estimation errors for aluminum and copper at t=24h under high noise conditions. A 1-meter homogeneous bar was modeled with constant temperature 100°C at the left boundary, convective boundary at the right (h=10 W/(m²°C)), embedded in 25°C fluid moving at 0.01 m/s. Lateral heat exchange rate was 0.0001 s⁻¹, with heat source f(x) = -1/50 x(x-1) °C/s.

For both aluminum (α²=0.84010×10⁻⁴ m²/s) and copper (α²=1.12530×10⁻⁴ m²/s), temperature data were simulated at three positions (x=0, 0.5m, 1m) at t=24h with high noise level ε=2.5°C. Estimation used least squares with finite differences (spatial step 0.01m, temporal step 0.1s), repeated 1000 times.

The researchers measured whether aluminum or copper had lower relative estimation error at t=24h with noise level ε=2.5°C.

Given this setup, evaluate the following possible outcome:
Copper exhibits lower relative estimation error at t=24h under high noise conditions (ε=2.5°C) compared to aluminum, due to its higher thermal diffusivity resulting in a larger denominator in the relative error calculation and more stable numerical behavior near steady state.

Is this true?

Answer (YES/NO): YES